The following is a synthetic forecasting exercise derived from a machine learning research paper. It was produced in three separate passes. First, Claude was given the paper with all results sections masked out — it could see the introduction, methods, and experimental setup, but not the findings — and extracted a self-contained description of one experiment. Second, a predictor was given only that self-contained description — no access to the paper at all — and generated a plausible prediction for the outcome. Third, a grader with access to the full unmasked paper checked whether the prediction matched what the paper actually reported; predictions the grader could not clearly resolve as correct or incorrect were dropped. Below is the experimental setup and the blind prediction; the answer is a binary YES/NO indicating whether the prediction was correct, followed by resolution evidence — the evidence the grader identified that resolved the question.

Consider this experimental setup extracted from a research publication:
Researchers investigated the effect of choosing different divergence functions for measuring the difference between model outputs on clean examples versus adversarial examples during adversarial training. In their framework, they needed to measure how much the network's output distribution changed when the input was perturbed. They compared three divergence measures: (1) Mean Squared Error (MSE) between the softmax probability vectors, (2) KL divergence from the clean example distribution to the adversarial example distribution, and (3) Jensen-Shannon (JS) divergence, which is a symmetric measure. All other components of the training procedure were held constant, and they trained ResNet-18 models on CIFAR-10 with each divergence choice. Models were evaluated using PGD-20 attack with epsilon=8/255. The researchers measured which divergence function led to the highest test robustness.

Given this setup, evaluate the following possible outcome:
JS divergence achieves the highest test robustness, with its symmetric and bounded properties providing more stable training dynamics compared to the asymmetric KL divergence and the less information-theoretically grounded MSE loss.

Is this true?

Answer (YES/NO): NO